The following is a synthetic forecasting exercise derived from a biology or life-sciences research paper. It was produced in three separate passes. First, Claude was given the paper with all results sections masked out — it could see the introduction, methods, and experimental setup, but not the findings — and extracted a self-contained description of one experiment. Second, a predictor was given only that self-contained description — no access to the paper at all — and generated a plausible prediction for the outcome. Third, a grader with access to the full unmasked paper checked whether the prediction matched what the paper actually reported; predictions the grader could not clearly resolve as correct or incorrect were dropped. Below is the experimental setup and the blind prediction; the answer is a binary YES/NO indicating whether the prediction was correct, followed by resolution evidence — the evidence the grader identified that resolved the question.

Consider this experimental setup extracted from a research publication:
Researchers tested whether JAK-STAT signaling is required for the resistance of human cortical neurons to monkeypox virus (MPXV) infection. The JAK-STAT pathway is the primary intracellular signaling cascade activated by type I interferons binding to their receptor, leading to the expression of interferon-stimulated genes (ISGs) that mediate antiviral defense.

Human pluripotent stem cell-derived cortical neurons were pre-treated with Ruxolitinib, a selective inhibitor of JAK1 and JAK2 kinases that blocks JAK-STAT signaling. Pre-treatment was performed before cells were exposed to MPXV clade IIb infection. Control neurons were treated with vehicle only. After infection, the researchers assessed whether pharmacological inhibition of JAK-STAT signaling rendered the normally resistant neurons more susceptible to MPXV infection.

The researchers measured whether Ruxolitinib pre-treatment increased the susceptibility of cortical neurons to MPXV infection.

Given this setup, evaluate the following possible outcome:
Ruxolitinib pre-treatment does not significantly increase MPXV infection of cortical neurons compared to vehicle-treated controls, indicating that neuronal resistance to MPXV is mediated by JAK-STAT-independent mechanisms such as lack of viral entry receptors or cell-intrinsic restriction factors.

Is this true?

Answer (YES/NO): YES